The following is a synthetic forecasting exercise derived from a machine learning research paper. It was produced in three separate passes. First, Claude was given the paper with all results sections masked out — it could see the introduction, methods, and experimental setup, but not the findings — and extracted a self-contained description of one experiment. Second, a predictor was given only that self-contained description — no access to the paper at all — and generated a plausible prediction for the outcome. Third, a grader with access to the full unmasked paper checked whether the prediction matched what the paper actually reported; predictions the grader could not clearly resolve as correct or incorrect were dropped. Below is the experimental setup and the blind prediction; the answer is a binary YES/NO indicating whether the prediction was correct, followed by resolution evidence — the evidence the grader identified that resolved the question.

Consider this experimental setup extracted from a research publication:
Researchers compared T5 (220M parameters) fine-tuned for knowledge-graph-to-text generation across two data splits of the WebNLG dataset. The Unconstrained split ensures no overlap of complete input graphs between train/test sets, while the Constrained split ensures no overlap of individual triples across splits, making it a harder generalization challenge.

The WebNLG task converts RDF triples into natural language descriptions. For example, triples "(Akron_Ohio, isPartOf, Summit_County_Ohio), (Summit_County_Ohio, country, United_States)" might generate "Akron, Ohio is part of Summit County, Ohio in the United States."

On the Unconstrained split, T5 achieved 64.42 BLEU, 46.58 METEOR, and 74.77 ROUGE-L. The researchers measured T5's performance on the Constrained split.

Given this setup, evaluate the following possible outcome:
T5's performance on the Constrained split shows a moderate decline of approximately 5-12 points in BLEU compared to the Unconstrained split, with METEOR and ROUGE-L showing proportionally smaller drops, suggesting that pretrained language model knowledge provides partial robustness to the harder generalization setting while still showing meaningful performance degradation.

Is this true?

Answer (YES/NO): YES